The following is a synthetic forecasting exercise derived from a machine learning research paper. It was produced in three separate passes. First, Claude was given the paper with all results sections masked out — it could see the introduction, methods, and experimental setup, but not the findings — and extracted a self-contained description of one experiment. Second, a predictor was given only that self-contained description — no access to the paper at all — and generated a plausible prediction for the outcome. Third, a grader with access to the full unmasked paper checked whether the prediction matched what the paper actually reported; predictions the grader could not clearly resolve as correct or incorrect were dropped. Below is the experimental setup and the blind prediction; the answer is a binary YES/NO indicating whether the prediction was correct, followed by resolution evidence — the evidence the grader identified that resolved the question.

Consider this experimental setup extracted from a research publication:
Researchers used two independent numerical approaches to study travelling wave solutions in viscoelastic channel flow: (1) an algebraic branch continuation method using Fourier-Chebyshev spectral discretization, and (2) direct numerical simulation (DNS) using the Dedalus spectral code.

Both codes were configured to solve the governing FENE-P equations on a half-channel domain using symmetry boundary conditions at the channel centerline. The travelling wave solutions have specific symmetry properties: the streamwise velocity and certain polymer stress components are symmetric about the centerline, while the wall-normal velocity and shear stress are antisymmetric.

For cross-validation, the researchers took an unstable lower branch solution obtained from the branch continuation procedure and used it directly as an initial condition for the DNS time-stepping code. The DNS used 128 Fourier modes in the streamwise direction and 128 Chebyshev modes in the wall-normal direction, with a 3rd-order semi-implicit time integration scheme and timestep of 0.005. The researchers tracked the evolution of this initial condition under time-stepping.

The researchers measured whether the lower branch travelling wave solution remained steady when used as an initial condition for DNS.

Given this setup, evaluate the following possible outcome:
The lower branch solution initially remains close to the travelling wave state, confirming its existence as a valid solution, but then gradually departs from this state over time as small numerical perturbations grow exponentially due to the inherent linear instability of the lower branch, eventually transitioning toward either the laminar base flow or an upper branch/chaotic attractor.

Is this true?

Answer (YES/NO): NO